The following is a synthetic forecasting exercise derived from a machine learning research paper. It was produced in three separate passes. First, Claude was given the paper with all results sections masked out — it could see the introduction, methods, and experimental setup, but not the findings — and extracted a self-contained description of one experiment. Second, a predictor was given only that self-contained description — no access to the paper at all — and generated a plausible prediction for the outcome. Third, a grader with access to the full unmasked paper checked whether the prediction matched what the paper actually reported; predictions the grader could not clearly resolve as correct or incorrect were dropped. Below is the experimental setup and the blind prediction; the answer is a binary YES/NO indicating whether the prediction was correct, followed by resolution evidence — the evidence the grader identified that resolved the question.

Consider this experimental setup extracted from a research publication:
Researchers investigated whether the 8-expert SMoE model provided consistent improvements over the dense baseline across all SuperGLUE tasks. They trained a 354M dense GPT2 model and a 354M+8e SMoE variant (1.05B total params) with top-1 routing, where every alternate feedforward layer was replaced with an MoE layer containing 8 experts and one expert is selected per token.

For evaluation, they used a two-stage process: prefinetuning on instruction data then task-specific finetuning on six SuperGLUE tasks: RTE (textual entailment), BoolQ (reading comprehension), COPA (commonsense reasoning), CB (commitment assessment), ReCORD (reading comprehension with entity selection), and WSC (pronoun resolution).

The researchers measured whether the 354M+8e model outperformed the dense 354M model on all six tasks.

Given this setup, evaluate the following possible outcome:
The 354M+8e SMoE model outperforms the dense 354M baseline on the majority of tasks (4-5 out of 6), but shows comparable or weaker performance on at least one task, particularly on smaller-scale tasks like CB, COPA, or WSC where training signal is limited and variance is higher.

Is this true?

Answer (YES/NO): YES